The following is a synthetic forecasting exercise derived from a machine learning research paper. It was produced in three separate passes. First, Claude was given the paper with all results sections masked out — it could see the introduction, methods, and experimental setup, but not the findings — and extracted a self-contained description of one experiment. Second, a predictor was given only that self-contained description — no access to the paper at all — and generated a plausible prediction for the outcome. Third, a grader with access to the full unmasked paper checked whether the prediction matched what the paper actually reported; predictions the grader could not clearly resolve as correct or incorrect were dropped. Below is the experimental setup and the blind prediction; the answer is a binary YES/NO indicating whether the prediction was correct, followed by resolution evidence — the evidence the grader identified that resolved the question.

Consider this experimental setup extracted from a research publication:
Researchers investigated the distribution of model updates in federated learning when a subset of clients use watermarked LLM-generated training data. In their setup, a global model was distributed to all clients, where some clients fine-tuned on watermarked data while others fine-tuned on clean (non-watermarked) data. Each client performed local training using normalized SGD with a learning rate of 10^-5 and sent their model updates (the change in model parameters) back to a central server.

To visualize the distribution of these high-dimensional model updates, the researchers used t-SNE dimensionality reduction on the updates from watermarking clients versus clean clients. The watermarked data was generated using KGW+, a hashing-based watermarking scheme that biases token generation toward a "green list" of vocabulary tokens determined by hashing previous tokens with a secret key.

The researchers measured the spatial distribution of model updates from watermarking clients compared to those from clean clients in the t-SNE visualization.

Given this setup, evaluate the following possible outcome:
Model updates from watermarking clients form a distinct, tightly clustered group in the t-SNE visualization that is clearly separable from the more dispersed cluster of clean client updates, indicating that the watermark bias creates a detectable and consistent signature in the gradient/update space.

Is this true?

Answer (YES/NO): YES